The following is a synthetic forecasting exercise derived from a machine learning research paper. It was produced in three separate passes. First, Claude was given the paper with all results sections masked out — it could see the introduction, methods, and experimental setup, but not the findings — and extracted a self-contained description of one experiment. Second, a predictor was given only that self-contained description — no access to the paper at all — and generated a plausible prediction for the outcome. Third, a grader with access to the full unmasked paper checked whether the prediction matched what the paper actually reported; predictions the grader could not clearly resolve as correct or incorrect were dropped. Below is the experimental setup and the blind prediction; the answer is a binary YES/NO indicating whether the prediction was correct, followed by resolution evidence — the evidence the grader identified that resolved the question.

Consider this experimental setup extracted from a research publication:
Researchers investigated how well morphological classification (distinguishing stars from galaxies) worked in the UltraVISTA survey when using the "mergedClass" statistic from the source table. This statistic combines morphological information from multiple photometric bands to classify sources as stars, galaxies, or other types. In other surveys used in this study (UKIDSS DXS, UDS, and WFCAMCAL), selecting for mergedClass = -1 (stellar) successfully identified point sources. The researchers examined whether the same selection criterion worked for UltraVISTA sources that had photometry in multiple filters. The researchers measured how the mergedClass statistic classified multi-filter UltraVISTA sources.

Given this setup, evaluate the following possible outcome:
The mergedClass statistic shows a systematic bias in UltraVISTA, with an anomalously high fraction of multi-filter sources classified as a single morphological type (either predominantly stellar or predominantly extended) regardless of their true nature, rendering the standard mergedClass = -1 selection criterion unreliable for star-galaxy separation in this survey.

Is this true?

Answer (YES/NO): YES